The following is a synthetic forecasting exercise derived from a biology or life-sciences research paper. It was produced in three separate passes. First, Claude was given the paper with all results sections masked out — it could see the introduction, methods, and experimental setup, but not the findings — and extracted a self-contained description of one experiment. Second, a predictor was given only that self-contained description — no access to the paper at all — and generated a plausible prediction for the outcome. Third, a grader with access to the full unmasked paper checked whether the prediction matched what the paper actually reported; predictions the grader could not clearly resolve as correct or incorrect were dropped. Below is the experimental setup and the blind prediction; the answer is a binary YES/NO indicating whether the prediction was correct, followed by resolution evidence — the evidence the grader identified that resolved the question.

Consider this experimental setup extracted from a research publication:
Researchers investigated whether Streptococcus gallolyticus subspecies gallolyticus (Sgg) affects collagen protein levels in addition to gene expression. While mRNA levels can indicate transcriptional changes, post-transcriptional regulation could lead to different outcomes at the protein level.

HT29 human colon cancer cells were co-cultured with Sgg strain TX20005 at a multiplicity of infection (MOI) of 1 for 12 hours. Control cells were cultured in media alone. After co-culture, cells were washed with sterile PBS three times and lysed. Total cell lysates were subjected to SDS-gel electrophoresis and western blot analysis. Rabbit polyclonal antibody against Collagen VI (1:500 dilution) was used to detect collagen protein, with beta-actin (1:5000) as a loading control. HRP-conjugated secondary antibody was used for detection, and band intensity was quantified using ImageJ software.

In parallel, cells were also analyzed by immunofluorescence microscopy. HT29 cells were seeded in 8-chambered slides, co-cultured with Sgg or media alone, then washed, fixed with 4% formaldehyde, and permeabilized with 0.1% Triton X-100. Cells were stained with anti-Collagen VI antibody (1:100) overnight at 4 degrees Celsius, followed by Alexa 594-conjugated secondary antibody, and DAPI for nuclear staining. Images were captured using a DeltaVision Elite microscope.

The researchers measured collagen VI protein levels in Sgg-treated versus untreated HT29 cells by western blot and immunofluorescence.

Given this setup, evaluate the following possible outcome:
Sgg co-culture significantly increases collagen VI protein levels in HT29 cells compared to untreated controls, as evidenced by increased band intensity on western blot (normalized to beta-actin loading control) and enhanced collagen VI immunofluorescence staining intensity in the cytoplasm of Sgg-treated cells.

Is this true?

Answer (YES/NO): YES